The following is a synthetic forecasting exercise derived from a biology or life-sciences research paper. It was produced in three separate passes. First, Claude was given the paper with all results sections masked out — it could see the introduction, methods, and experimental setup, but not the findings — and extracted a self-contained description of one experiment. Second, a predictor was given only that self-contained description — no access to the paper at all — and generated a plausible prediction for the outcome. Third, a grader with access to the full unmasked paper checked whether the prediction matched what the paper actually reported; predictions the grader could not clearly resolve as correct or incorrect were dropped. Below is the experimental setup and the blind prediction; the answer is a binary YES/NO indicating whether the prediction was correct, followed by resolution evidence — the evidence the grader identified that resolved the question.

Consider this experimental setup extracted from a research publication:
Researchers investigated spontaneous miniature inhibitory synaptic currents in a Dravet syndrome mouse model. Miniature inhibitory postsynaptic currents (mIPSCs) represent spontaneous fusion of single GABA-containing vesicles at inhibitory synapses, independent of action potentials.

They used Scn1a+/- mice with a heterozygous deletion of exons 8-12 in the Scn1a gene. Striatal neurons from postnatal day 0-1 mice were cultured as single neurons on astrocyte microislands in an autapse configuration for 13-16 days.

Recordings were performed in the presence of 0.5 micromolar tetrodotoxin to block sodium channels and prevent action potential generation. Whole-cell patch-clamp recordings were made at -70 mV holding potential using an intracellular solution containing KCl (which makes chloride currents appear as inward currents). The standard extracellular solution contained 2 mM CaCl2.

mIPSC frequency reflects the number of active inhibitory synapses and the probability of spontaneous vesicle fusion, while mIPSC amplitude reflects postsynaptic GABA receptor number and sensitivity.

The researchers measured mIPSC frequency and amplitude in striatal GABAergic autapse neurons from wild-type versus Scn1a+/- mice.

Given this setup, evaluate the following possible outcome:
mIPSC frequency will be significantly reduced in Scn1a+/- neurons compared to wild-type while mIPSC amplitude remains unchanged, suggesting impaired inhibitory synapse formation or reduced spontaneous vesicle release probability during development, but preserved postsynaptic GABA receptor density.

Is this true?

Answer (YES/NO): NO